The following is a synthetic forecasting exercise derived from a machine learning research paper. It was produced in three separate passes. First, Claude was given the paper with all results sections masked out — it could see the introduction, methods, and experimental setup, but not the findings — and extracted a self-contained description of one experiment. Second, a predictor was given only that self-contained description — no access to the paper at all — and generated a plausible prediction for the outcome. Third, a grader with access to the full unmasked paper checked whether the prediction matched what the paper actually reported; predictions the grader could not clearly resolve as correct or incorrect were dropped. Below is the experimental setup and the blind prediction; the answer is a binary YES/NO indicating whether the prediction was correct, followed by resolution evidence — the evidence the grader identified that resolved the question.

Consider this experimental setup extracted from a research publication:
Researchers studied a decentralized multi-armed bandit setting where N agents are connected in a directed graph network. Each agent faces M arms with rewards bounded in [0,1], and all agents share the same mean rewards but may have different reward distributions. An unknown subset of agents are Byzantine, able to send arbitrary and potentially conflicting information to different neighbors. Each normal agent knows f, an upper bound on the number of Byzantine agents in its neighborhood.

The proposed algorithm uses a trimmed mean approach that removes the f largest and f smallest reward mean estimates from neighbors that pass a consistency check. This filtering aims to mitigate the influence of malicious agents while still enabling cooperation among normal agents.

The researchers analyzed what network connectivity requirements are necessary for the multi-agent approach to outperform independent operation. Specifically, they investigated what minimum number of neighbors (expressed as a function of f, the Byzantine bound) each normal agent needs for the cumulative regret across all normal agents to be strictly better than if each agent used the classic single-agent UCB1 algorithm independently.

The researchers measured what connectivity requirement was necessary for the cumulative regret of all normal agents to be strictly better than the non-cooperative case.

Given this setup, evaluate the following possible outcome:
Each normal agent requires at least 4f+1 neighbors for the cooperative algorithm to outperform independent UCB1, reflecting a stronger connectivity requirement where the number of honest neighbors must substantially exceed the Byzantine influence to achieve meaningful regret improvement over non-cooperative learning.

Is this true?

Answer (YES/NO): NO